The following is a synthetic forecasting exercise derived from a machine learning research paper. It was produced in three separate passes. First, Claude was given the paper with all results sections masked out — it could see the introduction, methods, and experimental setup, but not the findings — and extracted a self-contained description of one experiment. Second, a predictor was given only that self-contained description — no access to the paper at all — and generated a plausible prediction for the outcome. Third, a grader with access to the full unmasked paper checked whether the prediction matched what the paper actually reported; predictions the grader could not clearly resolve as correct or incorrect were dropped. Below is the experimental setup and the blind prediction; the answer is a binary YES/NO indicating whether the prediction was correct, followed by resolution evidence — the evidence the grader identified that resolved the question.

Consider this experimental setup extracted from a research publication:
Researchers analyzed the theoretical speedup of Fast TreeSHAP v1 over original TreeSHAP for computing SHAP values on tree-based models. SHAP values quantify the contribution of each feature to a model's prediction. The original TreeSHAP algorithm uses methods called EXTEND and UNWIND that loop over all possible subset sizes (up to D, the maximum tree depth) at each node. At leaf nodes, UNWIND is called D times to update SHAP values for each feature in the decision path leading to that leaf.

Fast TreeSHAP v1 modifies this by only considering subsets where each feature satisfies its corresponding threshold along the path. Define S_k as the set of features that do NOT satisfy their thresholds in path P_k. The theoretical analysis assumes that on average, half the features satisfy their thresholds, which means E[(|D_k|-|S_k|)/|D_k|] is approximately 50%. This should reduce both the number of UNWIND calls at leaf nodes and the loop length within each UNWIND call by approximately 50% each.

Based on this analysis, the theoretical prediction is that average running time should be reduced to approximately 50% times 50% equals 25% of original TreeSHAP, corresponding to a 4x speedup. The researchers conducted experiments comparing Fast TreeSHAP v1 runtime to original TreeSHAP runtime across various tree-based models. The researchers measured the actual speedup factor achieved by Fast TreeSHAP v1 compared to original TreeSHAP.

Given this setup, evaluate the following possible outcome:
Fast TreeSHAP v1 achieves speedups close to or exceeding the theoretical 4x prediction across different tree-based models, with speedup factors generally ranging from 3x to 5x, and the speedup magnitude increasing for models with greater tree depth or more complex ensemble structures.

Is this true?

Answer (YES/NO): NO